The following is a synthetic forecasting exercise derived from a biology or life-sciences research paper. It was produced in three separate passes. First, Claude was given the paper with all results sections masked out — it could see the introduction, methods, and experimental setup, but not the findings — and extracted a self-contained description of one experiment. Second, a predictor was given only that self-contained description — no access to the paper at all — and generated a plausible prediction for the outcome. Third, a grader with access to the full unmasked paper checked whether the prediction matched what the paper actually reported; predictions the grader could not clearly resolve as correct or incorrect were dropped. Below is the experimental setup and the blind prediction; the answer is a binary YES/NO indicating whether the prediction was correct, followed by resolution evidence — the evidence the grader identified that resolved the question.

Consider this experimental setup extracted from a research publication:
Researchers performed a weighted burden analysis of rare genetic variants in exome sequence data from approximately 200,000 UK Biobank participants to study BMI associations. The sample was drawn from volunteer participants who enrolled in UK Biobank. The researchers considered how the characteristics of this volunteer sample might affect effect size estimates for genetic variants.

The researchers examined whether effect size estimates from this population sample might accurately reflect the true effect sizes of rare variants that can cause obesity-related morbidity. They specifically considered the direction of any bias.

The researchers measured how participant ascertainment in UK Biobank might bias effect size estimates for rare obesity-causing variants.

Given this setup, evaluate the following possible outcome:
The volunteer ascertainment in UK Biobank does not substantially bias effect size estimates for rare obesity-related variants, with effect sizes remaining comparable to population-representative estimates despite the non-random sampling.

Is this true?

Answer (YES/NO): NO